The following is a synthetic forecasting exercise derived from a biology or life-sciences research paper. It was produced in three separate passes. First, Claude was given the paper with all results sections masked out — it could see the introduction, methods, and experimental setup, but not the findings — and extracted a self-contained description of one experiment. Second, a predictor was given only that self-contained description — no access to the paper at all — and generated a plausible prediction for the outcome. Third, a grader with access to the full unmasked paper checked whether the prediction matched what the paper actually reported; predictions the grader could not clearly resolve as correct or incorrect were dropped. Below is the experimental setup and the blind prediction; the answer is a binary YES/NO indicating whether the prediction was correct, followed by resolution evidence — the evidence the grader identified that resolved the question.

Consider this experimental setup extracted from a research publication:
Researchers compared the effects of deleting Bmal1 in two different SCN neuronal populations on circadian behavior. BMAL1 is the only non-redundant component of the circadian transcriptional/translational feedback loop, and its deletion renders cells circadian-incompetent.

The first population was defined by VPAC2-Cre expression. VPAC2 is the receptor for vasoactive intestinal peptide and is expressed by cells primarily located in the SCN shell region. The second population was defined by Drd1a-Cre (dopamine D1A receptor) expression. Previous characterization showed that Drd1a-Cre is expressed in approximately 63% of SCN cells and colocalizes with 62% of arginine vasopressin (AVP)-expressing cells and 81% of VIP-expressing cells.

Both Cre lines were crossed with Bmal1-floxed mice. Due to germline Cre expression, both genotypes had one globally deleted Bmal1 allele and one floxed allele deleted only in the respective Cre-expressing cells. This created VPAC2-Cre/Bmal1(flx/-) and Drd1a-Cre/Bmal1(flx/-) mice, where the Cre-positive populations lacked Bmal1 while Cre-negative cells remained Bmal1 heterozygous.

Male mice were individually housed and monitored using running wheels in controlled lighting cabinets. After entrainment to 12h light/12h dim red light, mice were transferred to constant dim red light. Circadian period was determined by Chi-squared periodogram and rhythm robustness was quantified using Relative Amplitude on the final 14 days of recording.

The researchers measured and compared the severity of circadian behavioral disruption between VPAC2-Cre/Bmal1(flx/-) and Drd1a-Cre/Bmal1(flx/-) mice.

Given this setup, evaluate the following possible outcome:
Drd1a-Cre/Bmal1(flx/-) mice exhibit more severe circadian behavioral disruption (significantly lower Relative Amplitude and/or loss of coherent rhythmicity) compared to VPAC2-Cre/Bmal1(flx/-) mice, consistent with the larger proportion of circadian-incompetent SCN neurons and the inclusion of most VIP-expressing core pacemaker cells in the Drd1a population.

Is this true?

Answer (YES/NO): NO